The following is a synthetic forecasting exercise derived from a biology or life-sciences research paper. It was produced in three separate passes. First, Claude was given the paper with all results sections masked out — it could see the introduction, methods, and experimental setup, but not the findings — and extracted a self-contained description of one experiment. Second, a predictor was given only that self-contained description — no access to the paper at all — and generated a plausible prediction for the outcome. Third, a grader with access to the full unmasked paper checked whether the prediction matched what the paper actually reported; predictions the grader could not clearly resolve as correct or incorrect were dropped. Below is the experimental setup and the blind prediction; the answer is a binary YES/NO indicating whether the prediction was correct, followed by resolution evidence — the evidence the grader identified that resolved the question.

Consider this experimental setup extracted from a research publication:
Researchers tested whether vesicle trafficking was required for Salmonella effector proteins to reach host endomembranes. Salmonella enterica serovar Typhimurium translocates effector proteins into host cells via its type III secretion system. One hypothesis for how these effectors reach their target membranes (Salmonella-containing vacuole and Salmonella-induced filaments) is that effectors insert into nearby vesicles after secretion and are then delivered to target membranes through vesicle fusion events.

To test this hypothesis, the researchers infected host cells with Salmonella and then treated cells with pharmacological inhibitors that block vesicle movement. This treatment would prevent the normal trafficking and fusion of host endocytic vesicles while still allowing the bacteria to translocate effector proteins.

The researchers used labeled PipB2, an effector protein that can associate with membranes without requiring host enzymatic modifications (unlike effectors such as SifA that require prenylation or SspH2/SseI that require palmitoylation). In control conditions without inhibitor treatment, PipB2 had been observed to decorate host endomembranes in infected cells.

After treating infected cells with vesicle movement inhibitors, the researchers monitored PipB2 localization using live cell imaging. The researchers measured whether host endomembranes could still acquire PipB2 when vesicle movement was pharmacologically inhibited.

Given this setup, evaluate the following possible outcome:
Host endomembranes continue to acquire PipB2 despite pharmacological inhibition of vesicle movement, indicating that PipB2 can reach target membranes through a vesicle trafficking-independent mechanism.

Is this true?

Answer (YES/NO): NO